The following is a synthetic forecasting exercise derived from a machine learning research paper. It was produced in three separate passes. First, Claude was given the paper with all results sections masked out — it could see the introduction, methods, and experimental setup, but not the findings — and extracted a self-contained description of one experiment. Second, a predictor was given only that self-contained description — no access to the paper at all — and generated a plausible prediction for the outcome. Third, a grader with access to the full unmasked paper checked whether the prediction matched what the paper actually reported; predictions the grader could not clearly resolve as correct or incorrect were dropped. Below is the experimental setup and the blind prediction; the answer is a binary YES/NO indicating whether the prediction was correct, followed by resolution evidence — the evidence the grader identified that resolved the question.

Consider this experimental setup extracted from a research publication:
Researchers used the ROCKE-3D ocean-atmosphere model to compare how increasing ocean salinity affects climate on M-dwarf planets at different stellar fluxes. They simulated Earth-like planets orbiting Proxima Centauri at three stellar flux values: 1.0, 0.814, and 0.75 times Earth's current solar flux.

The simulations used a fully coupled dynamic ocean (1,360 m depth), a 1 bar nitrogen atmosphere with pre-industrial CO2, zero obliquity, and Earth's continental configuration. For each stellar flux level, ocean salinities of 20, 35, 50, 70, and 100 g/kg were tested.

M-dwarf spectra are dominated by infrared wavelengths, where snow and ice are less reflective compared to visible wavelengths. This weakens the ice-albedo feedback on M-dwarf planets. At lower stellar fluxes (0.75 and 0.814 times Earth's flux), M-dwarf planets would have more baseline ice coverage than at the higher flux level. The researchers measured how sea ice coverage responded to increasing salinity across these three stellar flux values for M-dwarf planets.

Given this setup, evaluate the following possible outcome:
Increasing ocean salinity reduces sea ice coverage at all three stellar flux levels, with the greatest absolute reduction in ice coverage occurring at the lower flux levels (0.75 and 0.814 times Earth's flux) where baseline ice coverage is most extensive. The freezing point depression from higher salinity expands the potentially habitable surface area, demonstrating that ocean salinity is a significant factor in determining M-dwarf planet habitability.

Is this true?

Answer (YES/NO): NO